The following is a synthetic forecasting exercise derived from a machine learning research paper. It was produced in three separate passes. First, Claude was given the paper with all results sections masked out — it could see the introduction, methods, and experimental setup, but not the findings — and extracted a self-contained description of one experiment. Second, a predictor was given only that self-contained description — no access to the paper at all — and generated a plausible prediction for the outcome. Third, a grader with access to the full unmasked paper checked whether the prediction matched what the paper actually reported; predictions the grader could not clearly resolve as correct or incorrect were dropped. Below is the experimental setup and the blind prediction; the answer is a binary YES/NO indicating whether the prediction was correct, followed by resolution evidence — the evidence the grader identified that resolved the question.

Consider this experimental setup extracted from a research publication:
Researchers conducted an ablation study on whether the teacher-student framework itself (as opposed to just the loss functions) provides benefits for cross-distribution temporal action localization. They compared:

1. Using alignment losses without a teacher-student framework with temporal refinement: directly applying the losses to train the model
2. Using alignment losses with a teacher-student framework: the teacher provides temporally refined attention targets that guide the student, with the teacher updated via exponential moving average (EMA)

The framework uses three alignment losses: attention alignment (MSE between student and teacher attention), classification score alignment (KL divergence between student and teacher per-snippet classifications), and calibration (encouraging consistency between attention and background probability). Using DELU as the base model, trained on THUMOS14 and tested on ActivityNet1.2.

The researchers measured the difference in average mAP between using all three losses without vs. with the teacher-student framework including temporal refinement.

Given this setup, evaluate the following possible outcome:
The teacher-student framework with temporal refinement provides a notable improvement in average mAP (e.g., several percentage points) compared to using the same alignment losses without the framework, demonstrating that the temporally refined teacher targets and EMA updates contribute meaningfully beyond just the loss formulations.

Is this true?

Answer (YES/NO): YES